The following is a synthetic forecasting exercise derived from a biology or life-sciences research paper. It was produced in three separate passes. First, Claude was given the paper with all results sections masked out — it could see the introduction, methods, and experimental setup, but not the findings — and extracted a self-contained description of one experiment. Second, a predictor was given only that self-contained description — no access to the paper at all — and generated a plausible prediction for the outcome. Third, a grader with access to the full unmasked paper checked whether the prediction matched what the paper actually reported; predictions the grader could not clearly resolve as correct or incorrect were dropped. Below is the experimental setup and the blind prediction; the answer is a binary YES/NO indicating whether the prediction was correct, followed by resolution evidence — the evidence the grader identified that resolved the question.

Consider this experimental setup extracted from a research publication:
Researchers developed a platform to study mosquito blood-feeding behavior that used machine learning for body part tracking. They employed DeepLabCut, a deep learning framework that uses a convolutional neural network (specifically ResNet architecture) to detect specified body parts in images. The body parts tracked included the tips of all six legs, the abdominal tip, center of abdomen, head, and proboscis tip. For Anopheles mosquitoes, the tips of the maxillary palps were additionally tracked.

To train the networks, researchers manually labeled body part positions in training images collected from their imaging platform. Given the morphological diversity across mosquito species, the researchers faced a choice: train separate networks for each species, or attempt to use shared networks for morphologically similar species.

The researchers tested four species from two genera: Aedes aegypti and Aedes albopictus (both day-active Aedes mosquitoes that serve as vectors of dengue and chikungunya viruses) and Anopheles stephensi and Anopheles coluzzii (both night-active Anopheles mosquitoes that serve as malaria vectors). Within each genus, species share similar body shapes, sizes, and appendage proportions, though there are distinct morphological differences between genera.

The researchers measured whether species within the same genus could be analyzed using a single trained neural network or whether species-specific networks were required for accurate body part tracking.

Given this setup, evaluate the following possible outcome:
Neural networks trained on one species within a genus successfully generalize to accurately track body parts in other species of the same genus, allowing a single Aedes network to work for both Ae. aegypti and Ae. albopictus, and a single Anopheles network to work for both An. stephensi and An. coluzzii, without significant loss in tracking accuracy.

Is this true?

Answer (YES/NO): YES